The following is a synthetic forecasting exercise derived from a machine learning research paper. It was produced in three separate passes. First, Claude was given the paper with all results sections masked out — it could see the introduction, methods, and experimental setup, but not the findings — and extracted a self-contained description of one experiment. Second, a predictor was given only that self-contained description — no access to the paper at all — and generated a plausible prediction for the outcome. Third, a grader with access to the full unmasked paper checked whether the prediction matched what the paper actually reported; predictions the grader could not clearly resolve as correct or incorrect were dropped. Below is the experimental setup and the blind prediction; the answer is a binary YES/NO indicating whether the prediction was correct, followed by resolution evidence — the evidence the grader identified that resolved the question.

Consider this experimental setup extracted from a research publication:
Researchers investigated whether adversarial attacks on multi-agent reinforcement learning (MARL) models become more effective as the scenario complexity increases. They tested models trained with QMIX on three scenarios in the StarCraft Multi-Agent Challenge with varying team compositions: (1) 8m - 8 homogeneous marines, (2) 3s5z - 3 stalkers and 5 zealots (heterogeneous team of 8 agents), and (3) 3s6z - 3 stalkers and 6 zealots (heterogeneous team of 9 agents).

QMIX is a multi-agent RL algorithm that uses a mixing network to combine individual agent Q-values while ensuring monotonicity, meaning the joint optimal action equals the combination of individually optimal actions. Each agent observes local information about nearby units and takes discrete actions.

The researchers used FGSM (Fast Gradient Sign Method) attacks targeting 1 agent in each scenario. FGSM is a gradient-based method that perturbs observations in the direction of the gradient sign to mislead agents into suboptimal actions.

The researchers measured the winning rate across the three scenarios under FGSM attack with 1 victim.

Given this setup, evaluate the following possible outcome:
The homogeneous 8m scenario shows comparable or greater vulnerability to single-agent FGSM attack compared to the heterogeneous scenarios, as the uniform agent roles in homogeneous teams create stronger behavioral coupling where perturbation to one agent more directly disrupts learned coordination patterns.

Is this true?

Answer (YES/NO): NO